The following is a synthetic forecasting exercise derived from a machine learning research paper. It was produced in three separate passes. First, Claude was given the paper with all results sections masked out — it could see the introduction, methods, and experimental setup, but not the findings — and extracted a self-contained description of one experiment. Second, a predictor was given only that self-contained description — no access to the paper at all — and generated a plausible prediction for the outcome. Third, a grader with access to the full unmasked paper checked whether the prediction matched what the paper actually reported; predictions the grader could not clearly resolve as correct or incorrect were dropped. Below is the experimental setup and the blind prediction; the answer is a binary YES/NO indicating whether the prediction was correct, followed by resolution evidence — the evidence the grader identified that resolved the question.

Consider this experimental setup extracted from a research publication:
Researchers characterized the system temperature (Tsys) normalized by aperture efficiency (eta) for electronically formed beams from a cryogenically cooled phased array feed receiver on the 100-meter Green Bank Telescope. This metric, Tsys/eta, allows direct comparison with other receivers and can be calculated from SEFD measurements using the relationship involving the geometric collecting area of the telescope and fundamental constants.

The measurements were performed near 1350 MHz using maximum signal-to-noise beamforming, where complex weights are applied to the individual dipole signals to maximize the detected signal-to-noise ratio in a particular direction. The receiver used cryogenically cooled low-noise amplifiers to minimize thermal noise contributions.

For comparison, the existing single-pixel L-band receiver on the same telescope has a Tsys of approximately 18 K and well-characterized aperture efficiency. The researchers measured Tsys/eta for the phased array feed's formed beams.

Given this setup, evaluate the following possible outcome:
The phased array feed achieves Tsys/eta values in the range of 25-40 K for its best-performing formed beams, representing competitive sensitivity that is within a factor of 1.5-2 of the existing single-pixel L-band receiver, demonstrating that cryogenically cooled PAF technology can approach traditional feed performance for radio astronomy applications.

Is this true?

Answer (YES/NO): NO